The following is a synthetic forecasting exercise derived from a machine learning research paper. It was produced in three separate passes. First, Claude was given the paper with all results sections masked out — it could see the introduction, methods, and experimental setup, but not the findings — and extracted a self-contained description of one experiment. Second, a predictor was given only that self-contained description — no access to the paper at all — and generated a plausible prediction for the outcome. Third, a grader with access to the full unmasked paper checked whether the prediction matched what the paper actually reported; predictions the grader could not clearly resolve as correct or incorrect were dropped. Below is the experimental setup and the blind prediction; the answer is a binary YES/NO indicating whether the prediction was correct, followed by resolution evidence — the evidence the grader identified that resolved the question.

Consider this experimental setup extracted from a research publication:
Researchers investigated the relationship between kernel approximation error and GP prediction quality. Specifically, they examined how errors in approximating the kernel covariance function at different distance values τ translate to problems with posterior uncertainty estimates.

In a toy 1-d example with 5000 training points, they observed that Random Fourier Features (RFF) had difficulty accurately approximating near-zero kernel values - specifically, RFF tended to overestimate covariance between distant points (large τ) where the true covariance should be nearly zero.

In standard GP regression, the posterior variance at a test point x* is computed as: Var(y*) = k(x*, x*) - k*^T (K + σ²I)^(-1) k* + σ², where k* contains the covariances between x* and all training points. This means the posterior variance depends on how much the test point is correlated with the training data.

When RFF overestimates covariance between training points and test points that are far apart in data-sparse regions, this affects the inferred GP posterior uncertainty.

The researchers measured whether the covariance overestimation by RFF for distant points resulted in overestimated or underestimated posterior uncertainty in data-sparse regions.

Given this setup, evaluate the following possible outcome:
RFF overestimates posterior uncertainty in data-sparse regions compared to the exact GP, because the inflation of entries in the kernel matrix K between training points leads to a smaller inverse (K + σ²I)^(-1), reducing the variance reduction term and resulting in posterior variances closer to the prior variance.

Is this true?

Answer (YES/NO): NO